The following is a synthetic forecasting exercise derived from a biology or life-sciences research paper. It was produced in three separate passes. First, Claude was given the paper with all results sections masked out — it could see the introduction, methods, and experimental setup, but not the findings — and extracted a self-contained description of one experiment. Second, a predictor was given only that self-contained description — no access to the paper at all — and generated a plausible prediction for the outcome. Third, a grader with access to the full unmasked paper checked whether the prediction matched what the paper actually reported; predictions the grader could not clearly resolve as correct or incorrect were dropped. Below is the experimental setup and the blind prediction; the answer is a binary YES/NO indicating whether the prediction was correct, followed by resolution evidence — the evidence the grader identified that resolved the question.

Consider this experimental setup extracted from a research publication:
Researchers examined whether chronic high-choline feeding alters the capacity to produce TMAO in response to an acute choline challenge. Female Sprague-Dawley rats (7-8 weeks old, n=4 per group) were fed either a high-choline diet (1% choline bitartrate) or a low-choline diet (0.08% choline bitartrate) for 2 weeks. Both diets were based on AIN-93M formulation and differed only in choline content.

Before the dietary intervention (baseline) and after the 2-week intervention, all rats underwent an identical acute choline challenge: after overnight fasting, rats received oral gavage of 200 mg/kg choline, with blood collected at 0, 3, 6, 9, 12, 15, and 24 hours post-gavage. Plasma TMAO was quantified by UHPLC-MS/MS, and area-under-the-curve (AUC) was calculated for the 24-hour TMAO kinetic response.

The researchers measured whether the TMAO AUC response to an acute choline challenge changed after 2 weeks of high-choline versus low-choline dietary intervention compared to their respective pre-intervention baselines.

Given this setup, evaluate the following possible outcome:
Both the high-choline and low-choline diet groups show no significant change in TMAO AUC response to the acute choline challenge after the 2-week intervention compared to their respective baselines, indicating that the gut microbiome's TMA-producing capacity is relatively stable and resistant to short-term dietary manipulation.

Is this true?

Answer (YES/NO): NO